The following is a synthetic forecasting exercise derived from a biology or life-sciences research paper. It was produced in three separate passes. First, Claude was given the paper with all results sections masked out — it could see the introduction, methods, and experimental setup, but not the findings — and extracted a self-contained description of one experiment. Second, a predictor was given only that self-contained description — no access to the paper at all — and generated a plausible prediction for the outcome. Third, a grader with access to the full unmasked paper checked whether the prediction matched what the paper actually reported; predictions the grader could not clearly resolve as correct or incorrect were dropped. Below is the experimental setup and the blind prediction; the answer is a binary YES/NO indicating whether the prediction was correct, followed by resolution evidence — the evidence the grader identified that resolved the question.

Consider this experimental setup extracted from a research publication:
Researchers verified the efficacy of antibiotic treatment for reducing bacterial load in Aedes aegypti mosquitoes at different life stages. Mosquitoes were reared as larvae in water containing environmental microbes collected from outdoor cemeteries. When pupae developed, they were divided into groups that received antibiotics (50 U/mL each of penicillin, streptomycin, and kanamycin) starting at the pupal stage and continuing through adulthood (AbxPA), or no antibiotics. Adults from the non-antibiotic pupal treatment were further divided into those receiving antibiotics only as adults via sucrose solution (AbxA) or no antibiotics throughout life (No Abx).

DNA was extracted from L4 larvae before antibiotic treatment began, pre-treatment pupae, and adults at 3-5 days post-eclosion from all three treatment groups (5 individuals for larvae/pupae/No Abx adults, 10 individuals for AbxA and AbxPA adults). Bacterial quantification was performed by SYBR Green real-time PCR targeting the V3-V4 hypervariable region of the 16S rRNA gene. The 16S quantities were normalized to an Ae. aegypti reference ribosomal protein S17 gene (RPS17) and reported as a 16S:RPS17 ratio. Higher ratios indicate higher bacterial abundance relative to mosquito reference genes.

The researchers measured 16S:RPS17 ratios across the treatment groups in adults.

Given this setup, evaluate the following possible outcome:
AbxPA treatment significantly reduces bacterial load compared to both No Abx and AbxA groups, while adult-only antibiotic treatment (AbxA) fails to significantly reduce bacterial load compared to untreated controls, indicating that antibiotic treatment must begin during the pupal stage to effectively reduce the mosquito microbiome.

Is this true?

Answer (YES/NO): NO